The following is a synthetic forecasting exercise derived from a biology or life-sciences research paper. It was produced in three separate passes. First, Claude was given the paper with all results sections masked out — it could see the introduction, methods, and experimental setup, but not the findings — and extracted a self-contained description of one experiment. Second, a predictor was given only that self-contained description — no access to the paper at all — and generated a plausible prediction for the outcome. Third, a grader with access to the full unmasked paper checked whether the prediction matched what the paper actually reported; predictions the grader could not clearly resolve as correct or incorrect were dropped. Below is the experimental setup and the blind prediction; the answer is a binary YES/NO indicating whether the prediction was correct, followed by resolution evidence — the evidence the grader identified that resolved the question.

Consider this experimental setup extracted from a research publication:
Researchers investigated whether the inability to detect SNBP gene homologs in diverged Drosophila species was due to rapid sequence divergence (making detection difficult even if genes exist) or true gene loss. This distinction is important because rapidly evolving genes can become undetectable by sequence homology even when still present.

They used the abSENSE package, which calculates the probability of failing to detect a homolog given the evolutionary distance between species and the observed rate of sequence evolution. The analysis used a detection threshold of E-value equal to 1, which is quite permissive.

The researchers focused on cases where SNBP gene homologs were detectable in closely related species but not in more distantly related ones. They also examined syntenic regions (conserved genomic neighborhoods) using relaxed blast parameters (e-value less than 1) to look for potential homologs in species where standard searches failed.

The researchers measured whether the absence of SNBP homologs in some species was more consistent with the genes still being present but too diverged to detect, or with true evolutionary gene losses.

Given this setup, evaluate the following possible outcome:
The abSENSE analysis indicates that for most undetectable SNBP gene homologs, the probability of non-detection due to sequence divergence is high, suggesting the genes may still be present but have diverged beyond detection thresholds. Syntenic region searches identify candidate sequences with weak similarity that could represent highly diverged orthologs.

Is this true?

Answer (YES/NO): NO